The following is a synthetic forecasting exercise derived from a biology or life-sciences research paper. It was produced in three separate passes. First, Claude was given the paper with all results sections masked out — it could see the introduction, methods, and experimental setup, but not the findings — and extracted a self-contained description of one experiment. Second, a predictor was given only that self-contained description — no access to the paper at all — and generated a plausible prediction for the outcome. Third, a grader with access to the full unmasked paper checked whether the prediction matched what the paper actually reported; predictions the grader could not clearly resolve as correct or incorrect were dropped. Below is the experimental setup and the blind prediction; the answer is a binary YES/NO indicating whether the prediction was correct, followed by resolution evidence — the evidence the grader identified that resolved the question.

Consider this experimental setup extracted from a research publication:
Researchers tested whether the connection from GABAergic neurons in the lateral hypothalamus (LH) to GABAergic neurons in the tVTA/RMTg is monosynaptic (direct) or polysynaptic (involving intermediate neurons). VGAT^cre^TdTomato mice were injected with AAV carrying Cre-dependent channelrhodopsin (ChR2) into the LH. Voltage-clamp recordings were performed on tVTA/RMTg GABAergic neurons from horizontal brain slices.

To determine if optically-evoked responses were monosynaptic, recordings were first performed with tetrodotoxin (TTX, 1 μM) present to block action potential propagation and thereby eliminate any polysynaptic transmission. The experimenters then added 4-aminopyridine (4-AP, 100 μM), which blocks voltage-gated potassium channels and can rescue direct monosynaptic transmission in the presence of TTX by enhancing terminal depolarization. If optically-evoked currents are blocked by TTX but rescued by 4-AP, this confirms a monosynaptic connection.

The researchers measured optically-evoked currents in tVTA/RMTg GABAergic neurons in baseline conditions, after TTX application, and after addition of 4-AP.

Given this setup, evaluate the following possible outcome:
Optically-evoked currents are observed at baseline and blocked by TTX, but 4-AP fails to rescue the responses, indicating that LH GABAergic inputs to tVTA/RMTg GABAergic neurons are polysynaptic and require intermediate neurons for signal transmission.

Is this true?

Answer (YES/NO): NO